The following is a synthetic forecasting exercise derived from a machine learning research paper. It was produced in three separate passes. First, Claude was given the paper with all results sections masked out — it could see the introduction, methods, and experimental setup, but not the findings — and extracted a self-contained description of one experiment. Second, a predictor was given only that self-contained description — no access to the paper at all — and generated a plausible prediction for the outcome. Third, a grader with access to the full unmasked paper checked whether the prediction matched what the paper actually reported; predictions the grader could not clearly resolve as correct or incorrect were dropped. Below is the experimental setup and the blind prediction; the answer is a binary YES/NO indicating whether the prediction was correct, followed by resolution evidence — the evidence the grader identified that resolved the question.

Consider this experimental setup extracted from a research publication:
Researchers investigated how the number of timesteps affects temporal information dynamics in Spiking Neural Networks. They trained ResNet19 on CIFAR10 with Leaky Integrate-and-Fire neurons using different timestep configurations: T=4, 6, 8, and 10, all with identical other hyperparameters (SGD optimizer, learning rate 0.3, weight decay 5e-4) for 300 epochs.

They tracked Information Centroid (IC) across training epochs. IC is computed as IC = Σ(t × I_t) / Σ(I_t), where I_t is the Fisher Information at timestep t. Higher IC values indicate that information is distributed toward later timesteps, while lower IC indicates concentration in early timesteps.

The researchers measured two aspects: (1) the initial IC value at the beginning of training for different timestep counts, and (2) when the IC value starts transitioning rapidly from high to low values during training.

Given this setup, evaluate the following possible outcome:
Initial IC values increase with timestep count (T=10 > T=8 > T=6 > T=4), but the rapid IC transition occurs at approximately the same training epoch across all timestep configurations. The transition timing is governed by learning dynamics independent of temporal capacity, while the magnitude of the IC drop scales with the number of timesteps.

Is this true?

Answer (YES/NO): NO